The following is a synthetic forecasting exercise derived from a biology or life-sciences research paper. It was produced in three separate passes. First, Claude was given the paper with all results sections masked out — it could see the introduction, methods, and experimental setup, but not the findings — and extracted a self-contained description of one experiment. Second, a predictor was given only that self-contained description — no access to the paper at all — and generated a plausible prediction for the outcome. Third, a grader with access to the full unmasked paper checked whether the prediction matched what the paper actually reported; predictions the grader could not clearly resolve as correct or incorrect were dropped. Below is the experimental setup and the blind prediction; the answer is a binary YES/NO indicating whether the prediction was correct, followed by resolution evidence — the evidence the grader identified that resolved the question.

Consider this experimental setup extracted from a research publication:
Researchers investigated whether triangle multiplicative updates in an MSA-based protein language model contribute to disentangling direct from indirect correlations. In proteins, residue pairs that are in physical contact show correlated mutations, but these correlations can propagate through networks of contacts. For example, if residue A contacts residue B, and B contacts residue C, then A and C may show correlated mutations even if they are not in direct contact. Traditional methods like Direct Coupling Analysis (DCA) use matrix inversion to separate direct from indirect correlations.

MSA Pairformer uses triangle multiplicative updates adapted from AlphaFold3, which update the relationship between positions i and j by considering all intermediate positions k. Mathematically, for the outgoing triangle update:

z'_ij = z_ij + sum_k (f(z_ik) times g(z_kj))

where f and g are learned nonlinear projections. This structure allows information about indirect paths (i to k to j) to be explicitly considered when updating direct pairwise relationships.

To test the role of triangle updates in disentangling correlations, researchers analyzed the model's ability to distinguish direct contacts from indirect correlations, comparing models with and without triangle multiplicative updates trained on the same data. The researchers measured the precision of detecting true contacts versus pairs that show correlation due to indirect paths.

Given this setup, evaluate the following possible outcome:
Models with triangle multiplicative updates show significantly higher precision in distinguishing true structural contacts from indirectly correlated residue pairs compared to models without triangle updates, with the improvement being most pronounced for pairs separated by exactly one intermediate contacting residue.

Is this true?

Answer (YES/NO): NO